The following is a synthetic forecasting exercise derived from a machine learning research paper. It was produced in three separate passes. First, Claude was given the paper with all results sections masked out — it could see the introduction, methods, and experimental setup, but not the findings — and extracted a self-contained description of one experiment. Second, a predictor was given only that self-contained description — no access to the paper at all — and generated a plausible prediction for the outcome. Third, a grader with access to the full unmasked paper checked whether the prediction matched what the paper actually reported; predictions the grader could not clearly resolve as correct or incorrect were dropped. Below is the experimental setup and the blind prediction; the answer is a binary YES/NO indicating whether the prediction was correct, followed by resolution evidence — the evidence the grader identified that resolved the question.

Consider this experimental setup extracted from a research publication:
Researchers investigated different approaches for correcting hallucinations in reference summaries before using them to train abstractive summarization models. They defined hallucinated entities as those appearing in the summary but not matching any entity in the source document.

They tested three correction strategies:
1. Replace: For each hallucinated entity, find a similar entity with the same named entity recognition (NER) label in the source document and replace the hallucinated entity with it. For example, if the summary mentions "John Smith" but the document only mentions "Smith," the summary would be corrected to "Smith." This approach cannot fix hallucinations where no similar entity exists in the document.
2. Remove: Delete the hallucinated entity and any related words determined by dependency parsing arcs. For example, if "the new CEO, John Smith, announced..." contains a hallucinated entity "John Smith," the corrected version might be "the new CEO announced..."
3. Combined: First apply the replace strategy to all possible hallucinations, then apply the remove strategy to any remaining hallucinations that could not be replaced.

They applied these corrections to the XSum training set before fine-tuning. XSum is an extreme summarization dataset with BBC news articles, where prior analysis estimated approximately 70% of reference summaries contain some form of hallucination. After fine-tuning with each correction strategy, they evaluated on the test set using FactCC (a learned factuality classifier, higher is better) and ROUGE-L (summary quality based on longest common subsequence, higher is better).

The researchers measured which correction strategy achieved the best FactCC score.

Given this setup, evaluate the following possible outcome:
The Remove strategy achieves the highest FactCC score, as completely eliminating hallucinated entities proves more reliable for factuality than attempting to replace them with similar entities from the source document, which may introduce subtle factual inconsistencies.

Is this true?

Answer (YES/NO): YES